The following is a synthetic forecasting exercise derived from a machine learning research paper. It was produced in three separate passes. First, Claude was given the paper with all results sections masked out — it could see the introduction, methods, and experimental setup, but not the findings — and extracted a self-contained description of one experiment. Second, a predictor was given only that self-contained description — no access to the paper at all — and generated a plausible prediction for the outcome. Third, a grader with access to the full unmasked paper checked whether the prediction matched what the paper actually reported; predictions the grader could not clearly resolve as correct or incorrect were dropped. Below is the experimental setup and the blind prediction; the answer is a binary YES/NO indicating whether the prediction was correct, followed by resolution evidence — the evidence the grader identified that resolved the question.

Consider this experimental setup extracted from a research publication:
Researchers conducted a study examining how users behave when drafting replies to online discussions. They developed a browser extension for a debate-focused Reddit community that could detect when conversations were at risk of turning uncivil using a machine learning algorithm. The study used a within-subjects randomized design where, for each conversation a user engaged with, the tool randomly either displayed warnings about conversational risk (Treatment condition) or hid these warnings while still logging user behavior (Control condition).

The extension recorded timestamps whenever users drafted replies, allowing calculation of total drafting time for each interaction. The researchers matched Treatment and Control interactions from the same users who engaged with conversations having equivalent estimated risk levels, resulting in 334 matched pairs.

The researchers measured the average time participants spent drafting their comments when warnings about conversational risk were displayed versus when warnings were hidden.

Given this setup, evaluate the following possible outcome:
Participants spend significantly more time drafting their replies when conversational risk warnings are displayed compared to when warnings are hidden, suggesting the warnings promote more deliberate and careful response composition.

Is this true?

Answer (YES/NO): YES